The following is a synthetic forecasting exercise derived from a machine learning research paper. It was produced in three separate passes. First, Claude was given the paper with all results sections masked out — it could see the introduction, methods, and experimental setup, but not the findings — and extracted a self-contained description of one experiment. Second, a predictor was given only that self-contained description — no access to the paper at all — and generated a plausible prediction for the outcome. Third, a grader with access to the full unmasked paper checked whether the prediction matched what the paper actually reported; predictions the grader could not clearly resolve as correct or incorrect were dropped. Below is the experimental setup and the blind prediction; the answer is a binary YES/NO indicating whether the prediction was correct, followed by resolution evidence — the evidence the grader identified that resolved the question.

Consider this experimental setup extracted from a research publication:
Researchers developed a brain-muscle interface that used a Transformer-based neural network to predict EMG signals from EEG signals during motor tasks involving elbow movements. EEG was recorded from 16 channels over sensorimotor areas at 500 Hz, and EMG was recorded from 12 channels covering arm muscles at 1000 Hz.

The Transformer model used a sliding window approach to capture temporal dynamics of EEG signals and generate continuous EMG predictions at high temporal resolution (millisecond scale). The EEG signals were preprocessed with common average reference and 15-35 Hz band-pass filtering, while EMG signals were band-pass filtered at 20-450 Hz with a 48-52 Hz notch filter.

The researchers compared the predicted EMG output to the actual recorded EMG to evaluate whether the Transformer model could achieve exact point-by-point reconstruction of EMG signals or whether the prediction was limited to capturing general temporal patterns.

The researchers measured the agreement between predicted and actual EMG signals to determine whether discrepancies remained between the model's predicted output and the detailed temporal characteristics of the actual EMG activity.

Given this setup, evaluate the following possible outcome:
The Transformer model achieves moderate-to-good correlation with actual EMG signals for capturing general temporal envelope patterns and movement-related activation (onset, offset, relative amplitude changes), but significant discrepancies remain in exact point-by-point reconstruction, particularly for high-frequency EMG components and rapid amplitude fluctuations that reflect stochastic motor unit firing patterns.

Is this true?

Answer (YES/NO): NO